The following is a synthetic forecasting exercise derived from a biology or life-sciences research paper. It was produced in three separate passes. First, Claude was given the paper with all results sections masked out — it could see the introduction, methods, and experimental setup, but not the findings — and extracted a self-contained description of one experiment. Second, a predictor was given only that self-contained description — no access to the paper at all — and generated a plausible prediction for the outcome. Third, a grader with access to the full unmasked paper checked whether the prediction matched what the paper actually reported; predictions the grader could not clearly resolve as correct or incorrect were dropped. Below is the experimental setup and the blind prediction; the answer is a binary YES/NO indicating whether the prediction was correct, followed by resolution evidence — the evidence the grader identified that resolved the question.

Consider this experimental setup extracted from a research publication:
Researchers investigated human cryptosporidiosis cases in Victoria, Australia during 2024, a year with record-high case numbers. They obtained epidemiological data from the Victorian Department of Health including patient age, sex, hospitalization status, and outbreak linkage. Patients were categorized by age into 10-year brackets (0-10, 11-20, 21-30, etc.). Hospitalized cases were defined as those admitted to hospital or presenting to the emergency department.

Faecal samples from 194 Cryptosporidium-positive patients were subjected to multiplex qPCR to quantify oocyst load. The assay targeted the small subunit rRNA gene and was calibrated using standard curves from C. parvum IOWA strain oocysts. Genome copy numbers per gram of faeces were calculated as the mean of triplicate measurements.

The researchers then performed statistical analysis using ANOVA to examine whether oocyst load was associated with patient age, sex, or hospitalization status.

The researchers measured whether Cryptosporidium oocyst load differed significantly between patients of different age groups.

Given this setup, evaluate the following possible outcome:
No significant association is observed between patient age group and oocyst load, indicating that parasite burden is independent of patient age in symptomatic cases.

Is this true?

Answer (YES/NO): NO